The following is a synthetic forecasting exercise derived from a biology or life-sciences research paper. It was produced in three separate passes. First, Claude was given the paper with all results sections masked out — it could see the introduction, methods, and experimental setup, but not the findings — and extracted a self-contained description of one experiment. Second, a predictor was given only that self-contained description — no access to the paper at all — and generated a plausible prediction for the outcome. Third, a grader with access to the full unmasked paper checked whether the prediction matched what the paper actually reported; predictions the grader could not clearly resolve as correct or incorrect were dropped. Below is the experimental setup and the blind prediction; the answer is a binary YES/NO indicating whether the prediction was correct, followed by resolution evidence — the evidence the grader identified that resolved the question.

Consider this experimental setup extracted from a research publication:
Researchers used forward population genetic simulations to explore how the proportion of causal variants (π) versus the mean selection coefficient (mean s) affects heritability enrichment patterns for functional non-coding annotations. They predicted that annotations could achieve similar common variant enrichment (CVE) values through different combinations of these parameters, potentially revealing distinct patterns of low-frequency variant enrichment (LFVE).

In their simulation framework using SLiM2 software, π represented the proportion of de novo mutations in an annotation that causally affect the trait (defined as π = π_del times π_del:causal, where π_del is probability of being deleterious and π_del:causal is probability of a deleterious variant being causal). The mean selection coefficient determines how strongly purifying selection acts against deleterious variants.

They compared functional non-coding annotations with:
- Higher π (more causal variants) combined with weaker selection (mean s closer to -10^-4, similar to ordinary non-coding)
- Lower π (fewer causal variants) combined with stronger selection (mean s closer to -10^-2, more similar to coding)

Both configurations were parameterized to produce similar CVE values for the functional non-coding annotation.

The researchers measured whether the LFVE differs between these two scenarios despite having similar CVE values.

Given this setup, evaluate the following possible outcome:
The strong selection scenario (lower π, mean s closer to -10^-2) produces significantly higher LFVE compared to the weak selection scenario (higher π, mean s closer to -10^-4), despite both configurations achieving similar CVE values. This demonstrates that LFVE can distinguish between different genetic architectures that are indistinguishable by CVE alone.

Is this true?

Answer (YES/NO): YES